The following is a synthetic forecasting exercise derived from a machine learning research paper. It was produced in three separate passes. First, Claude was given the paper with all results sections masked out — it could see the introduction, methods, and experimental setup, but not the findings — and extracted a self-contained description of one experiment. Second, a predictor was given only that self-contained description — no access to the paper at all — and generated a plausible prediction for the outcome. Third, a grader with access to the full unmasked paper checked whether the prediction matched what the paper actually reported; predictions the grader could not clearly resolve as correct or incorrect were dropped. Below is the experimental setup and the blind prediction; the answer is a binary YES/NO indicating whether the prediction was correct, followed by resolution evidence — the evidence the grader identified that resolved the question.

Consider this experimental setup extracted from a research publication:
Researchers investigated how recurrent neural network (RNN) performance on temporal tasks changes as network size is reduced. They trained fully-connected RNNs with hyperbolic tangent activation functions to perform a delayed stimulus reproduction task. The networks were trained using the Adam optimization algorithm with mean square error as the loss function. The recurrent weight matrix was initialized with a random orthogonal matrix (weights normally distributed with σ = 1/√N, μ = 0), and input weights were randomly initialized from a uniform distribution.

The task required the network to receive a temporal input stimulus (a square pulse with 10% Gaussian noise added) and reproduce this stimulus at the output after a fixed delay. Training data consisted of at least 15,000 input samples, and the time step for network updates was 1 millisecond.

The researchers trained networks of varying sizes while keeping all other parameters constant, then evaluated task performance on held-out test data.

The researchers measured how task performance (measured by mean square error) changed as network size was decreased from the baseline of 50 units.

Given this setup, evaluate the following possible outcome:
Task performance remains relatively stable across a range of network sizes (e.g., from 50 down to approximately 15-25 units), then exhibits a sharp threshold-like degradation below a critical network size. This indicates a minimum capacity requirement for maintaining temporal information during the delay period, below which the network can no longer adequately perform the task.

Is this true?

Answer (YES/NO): NO